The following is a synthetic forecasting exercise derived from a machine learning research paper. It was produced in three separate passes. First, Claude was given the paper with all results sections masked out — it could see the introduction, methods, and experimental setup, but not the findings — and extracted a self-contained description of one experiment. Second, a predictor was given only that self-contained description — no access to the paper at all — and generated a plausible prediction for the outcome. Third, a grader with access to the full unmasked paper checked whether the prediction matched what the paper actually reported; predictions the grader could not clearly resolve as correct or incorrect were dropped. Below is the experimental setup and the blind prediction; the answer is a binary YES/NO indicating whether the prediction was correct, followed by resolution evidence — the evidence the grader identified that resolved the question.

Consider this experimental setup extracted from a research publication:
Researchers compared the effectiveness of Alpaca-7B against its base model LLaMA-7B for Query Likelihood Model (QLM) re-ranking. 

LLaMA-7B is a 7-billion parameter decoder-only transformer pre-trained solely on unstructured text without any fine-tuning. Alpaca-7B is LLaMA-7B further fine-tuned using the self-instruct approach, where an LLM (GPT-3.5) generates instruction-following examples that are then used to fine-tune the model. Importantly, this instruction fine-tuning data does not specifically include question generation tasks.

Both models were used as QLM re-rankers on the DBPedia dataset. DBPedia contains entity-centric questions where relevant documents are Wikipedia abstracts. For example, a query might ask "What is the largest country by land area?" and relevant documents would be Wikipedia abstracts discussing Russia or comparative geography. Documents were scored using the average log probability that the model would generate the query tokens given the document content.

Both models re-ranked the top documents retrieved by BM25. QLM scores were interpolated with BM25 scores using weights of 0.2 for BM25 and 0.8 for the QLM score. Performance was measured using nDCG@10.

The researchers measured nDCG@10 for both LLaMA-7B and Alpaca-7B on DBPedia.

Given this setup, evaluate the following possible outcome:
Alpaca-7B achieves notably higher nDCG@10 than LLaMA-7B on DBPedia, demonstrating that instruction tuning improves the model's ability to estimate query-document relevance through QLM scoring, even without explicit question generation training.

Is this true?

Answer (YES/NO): NO